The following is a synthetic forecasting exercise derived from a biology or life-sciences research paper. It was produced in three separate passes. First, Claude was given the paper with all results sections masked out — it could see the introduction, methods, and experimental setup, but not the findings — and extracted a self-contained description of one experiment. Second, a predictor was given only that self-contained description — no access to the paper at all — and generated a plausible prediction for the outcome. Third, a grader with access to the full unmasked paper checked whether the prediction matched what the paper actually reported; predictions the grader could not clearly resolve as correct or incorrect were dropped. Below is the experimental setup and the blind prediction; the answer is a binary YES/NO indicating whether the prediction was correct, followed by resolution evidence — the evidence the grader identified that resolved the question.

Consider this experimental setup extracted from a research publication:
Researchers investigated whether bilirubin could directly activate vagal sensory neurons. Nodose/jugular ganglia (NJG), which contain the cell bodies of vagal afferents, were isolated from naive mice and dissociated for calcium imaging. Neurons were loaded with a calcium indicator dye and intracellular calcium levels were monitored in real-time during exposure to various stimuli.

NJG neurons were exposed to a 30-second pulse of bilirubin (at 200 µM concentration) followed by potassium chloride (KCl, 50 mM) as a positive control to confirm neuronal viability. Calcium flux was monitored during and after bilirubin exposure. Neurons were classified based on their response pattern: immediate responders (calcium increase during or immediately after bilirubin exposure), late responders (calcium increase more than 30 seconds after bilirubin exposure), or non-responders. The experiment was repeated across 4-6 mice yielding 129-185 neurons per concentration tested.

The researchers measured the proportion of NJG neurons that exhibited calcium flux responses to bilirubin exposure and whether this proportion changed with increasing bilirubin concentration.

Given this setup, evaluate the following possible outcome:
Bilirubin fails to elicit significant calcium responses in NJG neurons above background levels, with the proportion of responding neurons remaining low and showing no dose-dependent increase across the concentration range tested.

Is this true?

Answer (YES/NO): NO